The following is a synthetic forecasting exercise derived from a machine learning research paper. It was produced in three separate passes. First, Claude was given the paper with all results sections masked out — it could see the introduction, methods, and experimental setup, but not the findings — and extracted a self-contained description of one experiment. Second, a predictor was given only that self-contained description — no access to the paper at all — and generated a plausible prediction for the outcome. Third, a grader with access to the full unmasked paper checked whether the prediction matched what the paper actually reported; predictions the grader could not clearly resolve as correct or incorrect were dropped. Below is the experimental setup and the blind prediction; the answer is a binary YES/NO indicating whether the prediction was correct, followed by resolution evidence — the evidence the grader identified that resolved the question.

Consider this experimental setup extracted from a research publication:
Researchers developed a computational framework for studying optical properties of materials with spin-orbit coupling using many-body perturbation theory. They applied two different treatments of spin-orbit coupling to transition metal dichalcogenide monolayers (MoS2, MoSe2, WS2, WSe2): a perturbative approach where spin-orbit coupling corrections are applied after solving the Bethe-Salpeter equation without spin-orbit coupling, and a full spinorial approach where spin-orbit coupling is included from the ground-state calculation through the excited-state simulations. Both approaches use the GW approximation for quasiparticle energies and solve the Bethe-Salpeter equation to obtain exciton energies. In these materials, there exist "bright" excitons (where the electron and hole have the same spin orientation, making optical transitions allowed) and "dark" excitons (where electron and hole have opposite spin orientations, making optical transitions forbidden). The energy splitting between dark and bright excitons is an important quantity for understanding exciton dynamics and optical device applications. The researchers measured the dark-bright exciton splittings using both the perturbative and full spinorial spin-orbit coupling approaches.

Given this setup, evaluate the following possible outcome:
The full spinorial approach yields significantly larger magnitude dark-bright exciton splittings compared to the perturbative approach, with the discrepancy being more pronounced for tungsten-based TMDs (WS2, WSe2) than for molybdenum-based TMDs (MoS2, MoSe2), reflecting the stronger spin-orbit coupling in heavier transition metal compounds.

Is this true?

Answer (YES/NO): NO